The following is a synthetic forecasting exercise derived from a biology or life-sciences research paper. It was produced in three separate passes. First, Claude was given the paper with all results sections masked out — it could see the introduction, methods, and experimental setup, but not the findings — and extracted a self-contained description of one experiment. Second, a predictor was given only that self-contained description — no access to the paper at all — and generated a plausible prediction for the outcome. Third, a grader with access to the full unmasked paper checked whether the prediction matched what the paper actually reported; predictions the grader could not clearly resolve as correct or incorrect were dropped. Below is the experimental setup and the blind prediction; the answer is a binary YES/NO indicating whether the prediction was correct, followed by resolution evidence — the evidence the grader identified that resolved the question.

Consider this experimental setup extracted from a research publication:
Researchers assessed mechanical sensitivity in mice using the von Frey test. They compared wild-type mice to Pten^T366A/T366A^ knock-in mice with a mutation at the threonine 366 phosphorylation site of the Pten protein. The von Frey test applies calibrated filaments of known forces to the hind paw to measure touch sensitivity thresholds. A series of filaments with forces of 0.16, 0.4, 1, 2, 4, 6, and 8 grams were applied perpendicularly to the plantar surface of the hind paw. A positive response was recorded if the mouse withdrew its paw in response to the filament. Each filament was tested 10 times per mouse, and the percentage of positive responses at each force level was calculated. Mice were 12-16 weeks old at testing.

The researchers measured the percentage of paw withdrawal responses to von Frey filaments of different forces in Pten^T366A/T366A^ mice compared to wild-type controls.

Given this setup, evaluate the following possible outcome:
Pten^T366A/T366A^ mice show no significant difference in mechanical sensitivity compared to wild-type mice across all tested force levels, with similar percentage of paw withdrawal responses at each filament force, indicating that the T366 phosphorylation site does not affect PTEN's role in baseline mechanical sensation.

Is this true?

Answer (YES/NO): YES